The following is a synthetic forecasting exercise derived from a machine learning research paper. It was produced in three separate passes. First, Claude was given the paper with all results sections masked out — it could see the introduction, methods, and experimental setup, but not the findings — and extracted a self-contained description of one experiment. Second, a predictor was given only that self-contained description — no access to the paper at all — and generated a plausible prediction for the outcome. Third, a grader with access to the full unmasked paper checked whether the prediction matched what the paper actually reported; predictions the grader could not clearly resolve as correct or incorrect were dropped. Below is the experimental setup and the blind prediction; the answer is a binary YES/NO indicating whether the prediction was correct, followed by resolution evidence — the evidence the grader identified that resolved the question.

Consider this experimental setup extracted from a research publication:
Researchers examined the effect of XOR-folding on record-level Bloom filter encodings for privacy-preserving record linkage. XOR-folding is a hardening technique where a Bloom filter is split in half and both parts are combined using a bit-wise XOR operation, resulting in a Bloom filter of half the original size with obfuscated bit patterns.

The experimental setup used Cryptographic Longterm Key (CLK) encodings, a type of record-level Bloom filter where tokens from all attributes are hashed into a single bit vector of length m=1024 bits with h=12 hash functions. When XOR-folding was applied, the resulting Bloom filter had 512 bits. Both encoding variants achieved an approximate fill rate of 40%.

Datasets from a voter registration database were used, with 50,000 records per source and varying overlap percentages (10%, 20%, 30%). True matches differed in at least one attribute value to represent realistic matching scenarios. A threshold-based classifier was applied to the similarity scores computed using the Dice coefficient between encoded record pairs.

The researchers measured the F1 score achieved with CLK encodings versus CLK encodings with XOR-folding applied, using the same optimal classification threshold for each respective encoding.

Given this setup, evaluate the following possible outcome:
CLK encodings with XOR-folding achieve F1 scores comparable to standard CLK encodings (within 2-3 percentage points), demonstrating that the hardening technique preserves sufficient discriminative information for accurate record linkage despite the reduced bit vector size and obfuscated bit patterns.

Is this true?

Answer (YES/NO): YES